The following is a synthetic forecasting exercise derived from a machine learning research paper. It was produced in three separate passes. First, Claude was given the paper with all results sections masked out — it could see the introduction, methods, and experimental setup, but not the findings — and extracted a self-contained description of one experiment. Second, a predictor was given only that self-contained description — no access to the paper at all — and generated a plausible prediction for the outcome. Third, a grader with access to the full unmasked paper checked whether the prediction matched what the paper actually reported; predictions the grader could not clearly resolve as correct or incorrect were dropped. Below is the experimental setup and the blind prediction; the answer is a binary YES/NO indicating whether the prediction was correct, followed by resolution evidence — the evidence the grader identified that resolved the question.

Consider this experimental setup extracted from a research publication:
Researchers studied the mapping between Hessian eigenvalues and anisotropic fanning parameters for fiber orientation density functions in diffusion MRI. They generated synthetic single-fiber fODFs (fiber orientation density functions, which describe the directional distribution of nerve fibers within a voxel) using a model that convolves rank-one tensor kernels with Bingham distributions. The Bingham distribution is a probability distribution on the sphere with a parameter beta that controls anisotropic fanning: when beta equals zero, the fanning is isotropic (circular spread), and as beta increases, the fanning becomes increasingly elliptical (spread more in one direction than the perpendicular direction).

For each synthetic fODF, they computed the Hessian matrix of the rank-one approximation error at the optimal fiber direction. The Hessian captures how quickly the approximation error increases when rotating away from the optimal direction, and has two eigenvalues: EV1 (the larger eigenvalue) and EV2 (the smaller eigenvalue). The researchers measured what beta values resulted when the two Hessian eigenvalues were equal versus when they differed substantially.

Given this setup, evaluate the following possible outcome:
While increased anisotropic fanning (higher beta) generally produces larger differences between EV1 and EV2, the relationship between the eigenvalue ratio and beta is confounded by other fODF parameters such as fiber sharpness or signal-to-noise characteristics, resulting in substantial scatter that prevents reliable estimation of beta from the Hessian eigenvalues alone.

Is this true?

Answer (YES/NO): NO